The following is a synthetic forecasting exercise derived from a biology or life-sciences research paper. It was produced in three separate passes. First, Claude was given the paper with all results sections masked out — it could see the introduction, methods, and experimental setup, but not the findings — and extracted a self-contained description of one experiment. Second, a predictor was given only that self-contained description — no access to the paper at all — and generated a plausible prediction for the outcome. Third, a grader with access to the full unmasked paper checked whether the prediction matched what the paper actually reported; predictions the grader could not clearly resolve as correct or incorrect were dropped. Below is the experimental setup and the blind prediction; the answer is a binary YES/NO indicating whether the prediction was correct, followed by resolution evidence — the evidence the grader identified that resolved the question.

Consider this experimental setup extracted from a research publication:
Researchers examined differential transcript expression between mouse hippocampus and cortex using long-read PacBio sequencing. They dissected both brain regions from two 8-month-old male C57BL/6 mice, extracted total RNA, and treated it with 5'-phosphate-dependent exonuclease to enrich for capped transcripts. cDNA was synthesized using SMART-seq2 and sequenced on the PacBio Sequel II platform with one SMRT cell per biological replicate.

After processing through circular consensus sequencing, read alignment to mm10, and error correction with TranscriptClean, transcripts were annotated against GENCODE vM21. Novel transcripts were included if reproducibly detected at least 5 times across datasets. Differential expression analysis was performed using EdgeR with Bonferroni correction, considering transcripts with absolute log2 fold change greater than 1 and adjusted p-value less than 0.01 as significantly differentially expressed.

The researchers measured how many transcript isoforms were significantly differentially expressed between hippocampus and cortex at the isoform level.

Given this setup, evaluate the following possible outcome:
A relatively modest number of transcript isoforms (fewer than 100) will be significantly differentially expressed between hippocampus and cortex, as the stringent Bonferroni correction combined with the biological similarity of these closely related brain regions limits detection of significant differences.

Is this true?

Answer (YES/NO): NO